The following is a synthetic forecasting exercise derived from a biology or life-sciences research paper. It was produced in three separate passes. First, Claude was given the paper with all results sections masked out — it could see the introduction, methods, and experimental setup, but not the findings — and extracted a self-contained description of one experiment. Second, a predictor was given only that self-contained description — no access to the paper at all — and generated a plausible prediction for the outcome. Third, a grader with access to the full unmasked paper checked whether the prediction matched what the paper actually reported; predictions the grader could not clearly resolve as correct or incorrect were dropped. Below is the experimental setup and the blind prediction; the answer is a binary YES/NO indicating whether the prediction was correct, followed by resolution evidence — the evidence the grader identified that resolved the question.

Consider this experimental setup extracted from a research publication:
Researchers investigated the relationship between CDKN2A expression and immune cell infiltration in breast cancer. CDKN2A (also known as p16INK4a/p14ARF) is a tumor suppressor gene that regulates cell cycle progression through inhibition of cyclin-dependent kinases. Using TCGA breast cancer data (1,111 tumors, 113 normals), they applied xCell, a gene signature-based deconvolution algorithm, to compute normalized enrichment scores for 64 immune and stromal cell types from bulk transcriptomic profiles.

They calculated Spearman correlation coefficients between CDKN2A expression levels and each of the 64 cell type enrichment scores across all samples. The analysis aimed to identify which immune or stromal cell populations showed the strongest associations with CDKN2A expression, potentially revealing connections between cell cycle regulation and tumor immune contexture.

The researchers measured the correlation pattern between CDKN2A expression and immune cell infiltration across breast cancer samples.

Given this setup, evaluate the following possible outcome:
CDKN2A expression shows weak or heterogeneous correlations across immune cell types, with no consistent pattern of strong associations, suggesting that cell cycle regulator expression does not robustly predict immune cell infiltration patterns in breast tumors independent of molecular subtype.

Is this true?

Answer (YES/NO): NO